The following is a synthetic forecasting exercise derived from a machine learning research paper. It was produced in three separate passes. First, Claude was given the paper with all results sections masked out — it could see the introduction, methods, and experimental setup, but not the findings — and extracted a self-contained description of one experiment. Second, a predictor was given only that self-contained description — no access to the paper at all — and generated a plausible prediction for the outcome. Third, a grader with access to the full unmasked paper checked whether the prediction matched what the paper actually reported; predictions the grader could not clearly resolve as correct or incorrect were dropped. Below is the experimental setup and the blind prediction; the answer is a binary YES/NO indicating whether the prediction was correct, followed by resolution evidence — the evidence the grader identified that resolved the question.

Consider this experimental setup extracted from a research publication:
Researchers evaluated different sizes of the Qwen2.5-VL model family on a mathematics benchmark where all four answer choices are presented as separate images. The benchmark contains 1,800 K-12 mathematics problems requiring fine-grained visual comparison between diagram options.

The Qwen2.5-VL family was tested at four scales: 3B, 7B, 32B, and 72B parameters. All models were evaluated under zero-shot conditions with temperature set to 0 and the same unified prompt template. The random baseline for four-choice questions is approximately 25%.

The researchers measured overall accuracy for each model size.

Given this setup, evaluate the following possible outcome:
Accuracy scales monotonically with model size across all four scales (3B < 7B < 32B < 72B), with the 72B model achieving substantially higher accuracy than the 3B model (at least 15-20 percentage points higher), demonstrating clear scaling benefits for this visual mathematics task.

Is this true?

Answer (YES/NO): YES